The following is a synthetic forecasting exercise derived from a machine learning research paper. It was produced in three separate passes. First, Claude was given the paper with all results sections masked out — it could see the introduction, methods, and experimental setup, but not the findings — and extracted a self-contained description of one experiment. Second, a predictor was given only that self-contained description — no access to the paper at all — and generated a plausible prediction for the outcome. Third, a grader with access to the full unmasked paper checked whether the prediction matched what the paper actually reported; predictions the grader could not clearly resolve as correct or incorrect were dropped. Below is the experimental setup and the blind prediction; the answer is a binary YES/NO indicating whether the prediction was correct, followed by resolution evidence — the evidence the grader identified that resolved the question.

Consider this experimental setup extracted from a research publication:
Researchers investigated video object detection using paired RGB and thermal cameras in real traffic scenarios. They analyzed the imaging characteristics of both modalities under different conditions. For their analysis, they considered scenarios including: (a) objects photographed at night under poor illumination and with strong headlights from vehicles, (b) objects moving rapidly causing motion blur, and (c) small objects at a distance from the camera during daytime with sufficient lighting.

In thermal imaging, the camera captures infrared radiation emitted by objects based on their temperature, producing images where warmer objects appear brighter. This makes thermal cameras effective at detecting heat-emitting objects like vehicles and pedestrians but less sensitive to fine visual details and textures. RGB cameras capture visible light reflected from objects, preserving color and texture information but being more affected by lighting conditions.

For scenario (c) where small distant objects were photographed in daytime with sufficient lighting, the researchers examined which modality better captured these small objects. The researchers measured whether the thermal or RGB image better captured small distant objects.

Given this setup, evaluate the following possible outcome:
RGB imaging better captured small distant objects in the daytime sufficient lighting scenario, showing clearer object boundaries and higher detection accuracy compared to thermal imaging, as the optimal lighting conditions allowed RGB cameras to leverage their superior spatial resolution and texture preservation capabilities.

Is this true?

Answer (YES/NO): YES